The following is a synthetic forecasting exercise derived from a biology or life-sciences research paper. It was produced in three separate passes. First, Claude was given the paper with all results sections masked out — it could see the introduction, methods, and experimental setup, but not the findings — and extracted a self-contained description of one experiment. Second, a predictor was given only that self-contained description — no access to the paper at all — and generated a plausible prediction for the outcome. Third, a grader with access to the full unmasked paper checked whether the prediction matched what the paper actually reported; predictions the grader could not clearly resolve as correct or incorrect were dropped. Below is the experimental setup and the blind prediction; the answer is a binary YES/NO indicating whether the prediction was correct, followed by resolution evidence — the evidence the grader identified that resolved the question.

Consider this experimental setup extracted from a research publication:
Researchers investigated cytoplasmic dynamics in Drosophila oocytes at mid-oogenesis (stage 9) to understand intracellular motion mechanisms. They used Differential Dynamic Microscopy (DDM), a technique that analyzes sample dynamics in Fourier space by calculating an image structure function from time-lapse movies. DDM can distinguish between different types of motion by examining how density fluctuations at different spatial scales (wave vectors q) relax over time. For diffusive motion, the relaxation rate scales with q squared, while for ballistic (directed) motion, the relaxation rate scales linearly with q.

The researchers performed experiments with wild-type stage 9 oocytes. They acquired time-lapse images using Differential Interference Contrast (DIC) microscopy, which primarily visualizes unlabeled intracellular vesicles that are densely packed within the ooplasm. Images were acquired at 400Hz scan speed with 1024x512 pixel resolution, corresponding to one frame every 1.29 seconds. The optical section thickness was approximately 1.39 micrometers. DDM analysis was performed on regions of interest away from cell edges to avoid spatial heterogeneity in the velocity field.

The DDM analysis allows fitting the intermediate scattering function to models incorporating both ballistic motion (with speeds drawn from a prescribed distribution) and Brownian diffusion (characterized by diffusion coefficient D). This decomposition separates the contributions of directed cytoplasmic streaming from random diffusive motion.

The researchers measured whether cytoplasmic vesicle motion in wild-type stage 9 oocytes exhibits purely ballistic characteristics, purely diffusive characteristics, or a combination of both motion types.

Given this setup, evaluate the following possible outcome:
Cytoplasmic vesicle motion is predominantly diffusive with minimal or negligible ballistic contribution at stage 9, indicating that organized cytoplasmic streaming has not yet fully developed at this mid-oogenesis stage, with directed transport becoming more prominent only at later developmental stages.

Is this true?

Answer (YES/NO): NO